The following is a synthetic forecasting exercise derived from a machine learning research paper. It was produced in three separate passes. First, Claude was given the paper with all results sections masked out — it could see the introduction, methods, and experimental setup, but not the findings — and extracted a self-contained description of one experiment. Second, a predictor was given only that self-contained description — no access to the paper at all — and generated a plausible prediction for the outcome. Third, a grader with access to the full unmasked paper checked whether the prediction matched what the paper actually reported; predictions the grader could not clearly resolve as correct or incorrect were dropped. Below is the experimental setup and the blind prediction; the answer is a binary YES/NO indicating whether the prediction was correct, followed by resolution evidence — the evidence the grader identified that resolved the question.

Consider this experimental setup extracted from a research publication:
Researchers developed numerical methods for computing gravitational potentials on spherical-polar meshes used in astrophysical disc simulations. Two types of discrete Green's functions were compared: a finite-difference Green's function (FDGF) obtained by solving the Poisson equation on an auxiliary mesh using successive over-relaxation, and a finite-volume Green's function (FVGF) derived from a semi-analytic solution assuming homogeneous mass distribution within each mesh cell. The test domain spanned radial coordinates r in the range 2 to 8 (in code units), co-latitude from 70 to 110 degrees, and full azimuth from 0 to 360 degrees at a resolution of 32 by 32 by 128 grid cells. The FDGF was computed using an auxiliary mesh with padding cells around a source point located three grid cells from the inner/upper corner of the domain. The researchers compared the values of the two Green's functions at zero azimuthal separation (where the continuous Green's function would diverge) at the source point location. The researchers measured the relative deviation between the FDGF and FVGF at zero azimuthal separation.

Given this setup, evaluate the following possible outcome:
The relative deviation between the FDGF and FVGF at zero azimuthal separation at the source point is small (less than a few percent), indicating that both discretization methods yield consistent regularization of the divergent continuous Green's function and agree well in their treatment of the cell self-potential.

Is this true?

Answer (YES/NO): NO